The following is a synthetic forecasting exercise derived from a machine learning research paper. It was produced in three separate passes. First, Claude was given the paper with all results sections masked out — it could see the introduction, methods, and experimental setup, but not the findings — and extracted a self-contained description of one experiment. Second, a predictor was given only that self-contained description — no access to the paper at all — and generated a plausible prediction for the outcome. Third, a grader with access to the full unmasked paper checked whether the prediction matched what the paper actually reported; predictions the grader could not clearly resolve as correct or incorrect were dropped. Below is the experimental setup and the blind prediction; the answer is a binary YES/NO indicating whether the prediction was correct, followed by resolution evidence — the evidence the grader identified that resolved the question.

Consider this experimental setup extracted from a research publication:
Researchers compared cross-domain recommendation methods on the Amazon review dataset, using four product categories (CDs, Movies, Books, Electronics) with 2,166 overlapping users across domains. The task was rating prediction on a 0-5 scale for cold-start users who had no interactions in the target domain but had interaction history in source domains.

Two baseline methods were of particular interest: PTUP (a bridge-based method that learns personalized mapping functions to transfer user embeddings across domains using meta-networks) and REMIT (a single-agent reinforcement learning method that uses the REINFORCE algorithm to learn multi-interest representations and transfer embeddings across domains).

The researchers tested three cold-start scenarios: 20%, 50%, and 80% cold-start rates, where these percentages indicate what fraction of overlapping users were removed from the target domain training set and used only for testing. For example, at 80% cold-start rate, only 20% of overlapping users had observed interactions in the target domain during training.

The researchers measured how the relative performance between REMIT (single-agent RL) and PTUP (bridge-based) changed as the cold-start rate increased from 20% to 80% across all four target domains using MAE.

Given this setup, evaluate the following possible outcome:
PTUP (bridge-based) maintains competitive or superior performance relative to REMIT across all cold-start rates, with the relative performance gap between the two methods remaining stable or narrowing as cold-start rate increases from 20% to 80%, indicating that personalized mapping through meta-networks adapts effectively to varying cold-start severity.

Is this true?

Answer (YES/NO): NO